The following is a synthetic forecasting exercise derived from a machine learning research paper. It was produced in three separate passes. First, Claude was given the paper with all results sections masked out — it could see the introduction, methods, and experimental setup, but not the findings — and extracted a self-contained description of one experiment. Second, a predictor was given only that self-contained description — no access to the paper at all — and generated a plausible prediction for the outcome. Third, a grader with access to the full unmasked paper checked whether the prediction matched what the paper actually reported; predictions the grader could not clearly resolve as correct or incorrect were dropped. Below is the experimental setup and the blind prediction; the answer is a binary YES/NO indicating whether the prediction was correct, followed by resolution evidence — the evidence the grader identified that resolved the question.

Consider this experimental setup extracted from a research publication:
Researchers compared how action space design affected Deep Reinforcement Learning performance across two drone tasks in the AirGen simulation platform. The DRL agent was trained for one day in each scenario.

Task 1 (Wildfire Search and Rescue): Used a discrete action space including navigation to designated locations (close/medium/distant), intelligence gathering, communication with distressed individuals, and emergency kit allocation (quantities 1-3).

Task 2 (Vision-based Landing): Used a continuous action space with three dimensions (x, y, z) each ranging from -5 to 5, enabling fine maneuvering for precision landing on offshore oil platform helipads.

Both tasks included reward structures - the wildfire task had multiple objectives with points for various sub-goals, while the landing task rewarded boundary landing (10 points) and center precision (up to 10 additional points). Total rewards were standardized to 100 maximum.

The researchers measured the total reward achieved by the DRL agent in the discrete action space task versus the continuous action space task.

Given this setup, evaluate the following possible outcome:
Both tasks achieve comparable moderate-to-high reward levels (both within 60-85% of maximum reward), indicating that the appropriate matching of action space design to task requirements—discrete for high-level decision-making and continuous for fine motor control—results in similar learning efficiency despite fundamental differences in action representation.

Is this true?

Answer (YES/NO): NO